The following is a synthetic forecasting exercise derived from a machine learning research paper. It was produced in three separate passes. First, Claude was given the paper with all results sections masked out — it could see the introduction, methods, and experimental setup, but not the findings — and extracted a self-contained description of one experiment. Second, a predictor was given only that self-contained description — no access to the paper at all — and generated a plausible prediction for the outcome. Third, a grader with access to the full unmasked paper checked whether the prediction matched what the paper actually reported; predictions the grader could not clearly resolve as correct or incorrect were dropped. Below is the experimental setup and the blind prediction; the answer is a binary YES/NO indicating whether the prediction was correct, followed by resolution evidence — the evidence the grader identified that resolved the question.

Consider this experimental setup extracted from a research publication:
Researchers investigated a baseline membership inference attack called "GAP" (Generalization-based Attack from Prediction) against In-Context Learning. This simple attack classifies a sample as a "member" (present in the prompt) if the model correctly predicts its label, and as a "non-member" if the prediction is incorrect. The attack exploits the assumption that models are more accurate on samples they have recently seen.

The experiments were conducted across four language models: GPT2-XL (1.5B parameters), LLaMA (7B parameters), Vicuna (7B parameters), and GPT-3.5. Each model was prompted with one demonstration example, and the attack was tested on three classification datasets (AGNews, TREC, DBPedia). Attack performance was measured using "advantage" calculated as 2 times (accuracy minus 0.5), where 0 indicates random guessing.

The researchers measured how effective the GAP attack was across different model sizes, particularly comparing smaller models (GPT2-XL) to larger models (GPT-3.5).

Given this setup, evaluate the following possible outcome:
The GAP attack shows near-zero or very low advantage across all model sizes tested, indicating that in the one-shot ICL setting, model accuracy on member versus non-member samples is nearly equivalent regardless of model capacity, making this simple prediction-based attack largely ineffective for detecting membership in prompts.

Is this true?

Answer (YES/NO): NO